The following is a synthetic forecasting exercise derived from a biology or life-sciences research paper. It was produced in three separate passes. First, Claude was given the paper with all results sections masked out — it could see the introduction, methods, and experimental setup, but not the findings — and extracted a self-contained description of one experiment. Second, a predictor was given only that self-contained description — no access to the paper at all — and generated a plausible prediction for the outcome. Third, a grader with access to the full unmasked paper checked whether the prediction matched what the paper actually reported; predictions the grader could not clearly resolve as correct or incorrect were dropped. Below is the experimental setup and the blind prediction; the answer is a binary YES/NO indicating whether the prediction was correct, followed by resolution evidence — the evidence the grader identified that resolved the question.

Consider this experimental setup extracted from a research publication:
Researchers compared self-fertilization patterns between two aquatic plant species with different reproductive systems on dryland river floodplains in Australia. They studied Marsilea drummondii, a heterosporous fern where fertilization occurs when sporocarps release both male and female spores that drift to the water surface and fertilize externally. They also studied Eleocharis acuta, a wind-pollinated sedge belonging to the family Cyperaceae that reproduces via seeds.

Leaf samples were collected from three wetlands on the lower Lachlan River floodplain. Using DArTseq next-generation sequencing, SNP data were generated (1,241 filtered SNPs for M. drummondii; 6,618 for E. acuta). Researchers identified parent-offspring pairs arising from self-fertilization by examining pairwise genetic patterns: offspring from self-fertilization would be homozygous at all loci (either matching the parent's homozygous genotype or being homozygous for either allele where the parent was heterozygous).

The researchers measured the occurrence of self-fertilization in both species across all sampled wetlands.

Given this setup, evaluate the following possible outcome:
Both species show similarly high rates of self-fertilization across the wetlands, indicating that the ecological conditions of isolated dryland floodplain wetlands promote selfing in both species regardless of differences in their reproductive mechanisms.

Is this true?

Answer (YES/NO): NO